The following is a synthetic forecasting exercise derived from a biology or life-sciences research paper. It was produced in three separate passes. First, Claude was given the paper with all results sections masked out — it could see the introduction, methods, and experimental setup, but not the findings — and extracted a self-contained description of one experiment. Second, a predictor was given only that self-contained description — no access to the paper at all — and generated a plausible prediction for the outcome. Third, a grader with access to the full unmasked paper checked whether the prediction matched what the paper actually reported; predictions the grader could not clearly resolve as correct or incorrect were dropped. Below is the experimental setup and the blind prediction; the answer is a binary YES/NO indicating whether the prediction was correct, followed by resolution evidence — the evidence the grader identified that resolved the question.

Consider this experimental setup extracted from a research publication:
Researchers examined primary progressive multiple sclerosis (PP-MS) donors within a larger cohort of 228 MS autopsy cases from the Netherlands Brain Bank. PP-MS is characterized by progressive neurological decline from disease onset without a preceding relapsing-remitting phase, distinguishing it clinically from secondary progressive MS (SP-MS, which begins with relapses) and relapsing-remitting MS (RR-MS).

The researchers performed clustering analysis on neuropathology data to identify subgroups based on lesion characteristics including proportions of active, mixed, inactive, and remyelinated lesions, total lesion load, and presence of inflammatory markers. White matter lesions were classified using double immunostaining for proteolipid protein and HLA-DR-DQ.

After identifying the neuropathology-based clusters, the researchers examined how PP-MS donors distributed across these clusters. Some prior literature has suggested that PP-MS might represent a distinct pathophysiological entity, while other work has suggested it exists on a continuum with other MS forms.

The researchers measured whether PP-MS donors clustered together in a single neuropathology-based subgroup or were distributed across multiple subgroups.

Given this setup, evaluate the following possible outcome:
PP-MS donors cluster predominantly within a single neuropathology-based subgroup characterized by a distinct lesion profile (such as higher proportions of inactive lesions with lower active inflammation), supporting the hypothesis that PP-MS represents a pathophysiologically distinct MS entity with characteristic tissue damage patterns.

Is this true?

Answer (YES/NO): NO